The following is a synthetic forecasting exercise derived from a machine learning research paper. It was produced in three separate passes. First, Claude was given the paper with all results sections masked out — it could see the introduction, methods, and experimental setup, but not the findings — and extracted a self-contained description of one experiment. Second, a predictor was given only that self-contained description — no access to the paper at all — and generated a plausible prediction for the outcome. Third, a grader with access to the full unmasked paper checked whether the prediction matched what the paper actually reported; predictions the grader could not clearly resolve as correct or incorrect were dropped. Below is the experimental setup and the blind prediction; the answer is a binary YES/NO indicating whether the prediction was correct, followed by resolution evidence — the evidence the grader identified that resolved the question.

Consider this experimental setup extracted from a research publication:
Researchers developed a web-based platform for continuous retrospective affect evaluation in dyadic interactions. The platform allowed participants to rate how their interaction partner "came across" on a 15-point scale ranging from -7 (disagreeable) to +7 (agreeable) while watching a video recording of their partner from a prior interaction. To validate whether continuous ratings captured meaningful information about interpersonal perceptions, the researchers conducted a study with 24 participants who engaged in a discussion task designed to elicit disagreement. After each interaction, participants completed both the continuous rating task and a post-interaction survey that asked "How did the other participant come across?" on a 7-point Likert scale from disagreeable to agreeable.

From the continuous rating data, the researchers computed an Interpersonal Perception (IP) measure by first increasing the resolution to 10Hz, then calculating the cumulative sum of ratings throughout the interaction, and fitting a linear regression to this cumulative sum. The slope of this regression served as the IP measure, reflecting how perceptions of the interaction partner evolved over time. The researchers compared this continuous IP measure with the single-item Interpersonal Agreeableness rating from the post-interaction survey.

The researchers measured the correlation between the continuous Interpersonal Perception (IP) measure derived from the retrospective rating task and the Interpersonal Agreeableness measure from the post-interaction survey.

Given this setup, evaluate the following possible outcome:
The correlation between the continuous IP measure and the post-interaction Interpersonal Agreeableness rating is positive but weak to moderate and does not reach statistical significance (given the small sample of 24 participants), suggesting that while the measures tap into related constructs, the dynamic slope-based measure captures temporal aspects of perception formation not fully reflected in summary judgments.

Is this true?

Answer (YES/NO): NO